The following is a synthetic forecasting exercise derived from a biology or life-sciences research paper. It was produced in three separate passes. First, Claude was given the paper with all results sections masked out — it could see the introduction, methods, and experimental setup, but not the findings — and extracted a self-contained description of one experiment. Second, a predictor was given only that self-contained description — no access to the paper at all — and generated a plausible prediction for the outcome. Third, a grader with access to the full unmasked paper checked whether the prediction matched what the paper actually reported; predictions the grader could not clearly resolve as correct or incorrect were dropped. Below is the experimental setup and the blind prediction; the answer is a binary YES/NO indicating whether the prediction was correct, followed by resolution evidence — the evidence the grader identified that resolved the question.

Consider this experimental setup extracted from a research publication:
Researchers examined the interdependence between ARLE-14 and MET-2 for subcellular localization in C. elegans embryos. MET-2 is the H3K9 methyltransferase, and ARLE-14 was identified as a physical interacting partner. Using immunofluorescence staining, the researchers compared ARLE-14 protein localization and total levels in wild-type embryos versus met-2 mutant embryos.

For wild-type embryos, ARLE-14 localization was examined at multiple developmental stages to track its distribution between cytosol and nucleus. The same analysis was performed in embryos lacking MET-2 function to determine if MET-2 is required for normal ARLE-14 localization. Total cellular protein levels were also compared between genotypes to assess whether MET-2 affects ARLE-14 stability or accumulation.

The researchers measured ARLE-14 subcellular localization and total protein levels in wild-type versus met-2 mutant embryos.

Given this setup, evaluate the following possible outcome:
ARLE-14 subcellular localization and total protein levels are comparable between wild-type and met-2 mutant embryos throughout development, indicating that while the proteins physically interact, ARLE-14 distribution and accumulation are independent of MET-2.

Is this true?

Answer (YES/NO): NO